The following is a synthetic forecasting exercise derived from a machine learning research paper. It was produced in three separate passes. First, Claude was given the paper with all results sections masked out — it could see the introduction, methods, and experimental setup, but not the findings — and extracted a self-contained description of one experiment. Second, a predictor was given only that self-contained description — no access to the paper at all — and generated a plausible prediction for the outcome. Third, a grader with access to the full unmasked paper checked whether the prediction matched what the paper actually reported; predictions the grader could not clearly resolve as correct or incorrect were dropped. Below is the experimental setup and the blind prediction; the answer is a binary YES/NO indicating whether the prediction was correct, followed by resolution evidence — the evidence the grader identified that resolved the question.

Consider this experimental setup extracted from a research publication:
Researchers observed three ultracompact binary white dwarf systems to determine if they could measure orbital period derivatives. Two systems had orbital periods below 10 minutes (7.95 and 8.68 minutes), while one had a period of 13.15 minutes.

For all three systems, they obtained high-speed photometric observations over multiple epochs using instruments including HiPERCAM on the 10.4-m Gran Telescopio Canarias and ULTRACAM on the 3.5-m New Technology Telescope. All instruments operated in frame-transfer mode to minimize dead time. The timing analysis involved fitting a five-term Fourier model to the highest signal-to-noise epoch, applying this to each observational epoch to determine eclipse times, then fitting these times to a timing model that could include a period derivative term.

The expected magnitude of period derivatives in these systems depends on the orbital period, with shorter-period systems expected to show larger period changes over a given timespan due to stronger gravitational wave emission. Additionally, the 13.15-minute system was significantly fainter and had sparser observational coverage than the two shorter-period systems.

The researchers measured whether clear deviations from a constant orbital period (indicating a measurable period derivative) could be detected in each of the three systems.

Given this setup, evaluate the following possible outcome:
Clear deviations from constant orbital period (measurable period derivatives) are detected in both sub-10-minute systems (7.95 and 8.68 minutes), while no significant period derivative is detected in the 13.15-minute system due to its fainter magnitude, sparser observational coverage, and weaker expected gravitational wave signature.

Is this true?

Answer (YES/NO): YES